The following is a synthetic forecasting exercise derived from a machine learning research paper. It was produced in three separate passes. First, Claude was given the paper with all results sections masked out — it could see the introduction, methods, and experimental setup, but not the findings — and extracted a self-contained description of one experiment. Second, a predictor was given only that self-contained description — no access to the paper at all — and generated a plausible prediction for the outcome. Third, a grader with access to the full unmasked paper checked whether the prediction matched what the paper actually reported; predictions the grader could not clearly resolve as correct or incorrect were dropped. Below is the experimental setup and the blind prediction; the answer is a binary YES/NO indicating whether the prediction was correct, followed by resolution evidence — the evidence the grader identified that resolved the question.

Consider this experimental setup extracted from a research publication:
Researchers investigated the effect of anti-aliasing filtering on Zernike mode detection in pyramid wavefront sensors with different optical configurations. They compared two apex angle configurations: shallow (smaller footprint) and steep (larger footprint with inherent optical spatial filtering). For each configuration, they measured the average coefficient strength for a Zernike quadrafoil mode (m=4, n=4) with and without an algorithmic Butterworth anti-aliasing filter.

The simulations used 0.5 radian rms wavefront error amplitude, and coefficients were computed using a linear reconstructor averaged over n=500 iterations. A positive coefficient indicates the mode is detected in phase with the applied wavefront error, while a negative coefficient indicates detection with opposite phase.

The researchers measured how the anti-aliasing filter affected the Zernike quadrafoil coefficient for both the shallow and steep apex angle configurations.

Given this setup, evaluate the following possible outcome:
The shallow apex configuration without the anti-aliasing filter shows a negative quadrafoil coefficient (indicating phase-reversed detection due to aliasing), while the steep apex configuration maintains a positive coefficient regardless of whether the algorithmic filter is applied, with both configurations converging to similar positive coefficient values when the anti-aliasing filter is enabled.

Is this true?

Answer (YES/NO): NO